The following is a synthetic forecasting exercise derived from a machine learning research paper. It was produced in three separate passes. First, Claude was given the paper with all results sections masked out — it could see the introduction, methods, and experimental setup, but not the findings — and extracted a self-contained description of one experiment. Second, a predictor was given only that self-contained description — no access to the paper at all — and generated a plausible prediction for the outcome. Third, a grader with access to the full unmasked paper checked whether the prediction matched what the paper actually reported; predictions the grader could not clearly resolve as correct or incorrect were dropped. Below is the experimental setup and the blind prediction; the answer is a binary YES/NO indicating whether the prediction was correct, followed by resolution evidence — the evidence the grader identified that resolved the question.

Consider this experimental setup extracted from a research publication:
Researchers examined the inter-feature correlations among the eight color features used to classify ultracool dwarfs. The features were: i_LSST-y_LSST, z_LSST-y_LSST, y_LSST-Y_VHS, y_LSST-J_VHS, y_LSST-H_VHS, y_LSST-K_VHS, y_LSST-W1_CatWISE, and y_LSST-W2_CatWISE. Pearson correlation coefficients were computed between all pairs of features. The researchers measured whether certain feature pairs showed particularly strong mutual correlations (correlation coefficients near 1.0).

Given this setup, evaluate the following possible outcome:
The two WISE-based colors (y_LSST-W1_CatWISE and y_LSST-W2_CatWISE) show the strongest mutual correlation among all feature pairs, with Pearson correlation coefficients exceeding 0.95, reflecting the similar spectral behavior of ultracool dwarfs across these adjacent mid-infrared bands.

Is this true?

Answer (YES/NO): NO